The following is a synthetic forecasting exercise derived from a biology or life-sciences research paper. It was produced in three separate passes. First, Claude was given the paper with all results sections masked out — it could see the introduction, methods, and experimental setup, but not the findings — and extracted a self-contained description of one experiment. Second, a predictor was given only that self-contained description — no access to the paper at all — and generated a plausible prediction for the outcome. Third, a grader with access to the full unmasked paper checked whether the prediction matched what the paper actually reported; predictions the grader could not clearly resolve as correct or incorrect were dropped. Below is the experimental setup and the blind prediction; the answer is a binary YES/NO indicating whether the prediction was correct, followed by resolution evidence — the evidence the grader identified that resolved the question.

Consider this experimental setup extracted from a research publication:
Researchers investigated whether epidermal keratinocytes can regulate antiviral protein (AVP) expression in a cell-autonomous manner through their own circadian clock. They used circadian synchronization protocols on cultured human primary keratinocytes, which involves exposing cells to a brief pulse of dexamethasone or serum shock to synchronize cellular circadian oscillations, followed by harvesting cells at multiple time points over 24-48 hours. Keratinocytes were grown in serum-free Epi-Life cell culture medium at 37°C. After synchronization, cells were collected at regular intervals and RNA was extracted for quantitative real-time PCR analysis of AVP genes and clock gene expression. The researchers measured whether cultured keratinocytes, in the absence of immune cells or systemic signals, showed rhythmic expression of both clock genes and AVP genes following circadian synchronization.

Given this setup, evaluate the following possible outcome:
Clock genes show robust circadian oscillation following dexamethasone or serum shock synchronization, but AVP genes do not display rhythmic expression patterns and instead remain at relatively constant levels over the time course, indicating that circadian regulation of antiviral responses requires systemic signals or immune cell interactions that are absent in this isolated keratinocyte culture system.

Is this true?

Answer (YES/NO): NO